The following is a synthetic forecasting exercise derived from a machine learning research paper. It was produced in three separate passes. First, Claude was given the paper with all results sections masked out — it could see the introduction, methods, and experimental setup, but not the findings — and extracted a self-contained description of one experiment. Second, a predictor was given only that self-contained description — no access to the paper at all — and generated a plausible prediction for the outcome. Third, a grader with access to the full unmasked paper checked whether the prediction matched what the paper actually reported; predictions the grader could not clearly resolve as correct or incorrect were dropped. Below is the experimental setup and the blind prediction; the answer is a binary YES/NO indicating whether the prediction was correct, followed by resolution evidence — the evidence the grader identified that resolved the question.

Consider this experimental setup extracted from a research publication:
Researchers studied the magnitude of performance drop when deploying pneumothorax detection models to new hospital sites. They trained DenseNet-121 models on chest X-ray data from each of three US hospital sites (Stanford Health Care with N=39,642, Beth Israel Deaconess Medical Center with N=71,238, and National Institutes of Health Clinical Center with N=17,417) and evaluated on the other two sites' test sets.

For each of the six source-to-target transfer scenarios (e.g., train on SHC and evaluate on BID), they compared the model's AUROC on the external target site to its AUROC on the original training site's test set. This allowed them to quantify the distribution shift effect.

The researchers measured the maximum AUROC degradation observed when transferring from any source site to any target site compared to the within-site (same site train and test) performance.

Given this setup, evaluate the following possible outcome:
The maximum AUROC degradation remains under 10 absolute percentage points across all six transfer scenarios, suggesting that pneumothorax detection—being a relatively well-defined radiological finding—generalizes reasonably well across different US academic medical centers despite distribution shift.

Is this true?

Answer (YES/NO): NO